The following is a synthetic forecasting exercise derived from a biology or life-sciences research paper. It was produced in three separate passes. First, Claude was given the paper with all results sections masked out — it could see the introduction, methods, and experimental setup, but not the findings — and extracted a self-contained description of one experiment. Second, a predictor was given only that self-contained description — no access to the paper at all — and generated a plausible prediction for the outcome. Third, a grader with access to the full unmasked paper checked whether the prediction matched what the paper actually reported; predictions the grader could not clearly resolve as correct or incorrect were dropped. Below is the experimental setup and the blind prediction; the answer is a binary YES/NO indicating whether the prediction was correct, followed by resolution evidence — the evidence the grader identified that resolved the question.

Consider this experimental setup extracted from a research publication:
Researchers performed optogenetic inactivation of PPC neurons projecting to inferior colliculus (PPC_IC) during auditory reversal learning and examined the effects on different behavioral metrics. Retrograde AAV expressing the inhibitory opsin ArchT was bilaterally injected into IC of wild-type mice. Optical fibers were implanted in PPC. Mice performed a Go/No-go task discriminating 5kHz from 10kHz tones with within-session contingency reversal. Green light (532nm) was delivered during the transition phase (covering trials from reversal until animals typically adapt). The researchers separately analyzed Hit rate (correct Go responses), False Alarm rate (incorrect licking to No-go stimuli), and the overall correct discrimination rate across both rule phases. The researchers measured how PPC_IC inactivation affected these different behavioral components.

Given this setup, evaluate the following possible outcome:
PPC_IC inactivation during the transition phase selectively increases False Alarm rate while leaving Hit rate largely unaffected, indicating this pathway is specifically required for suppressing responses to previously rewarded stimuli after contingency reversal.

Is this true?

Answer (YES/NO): NO